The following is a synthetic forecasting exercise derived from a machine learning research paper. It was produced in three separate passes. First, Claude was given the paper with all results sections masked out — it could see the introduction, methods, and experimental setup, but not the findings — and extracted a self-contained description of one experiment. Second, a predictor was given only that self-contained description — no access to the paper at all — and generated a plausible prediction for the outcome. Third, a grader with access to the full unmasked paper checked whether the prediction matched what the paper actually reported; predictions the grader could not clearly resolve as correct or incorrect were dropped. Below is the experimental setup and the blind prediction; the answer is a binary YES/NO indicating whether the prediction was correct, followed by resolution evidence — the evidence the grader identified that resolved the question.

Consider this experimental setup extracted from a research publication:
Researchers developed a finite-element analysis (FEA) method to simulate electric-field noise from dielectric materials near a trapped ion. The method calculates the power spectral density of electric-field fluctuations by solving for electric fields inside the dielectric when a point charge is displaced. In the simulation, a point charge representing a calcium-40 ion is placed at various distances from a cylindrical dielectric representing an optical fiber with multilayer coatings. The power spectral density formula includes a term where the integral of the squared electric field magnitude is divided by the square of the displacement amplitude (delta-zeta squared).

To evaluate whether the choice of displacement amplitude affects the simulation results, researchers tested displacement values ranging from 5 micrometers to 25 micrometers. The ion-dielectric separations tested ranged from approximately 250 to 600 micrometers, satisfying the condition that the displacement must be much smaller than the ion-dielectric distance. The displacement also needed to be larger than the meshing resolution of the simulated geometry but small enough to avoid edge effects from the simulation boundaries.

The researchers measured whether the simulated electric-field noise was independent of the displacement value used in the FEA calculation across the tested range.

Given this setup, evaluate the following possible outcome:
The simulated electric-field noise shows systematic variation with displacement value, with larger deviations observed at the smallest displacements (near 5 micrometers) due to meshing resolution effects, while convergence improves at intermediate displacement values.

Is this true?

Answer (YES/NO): NO